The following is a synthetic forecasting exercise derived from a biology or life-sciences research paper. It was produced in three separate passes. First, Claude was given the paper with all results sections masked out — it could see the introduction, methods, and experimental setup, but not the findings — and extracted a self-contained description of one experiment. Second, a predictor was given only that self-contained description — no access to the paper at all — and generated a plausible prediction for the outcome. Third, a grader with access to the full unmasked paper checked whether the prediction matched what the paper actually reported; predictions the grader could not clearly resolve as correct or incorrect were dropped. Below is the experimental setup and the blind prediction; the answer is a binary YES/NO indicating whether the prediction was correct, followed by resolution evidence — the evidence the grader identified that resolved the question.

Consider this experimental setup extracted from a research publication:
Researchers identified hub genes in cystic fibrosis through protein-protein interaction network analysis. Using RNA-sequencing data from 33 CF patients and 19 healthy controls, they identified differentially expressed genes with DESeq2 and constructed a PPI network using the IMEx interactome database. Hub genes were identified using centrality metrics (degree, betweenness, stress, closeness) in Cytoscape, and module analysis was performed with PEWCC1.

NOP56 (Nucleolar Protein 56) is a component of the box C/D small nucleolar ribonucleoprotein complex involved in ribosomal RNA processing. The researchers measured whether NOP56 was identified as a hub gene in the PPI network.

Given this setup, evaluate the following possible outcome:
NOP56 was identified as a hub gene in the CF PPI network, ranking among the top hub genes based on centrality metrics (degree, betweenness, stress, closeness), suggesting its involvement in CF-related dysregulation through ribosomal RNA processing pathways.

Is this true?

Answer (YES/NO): NO